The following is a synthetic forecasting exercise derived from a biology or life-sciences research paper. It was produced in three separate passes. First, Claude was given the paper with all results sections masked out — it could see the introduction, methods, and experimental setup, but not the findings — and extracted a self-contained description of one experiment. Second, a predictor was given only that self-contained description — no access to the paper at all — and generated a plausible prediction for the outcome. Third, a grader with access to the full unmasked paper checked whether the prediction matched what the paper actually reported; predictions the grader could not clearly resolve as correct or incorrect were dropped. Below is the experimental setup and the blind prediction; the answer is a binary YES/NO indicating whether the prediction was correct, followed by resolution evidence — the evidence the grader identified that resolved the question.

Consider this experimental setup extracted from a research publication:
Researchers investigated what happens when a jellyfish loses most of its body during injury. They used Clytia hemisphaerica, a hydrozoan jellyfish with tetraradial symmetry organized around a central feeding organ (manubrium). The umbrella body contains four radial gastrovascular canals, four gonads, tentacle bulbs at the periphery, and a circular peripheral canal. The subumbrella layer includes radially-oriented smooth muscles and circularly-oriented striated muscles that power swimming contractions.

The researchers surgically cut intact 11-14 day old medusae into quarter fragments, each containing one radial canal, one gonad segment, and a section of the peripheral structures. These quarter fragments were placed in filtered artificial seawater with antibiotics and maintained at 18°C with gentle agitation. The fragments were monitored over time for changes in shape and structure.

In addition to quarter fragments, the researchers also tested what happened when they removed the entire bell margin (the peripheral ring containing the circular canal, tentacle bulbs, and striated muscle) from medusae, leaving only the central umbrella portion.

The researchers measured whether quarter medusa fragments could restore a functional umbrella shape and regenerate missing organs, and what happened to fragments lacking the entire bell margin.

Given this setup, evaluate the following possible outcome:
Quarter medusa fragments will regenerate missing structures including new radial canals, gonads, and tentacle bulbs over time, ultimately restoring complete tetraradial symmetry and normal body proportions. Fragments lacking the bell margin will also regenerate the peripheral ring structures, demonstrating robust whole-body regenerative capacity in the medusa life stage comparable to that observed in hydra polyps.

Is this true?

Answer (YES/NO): NO